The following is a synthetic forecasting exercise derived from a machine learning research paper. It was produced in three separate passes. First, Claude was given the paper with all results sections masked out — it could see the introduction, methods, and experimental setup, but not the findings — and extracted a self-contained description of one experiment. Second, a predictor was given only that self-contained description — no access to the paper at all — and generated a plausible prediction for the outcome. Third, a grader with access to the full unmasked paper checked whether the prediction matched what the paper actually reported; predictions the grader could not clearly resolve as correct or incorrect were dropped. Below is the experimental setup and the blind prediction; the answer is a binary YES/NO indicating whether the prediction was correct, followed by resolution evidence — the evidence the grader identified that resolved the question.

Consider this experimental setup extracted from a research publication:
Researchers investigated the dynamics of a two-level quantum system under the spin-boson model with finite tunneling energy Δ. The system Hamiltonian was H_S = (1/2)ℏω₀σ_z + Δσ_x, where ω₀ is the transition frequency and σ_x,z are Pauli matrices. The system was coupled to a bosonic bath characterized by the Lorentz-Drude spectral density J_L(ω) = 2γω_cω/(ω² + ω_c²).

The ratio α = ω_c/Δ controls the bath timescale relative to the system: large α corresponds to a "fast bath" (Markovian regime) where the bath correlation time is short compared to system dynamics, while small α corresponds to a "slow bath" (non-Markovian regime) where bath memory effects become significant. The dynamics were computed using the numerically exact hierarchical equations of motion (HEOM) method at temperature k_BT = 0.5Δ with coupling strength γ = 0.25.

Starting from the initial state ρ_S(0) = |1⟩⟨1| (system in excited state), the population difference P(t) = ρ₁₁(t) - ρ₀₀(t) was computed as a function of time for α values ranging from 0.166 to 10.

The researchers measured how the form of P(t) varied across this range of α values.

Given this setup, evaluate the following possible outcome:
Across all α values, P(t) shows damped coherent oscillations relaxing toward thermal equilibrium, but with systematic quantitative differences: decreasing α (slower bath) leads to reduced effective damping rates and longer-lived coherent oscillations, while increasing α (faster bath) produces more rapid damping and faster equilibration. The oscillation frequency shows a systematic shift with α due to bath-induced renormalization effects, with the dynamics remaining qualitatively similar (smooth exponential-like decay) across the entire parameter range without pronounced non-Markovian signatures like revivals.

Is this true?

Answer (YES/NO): NO